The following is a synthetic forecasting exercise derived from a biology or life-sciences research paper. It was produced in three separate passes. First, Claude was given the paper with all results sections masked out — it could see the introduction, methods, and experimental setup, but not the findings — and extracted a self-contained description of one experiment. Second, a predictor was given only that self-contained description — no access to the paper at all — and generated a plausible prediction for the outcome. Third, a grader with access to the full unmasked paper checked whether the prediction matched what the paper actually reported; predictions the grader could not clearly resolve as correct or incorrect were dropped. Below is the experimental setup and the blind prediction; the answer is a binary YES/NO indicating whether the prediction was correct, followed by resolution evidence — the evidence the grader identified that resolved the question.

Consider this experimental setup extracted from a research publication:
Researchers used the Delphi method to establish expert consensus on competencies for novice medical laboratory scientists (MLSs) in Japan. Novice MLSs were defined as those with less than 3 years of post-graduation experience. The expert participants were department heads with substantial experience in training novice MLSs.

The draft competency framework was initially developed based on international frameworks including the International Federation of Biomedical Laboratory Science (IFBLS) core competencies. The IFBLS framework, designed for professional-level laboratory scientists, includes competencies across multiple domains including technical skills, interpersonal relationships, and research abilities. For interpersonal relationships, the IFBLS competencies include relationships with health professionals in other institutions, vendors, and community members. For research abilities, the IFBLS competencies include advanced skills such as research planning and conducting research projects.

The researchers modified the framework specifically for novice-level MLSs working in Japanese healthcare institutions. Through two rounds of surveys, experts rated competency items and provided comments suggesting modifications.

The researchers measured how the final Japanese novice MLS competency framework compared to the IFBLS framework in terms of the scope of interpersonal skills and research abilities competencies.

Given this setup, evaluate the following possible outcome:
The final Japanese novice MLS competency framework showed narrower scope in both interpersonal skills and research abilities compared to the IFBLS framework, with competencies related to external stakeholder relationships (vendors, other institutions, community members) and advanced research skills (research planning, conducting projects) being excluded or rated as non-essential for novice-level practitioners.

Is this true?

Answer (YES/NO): YES